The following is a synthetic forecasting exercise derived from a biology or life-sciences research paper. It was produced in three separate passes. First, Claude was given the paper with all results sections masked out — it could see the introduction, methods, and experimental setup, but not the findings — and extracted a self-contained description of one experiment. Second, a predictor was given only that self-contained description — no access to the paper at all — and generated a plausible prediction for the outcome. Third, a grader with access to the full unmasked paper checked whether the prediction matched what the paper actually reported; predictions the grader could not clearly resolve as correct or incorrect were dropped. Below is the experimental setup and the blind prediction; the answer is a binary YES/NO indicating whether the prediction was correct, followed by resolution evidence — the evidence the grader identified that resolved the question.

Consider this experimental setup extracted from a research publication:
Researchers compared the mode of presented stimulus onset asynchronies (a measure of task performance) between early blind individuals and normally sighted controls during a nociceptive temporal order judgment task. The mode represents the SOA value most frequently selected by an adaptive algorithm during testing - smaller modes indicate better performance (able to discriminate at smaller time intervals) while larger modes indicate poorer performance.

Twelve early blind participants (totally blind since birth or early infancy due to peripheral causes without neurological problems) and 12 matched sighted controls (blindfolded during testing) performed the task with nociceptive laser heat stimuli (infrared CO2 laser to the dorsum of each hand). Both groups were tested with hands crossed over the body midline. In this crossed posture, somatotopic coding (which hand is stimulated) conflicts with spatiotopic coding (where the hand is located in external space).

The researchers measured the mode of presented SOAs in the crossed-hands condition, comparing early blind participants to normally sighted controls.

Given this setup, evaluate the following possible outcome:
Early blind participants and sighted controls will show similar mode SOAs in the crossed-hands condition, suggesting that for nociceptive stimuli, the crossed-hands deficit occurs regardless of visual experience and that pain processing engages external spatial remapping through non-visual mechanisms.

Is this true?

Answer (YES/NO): NO